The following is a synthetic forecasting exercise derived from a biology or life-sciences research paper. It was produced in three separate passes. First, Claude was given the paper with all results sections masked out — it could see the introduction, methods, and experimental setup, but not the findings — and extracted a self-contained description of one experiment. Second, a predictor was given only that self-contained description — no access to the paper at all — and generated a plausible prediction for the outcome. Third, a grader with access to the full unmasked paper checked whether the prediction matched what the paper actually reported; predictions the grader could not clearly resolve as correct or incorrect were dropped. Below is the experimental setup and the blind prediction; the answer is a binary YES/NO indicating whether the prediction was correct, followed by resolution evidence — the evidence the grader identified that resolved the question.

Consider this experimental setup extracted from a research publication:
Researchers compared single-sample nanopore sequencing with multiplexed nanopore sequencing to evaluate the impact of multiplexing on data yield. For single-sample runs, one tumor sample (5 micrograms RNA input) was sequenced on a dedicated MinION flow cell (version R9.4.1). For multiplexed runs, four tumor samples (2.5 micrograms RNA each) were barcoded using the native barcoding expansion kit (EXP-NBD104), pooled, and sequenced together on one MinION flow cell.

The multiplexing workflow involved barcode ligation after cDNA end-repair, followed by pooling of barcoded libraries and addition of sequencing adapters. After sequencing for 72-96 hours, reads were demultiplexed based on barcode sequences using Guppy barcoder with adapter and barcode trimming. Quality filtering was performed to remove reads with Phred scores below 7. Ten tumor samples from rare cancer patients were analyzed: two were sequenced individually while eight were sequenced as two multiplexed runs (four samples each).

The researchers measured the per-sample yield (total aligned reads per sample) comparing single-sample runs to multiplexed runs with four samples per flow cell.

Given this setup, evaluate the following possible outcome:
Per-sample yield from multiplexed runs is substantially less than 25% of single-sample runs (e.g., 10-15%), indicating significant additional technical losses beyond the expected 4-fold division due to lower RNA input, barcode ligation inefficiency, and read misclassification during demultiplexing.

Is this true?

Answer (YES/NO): NO